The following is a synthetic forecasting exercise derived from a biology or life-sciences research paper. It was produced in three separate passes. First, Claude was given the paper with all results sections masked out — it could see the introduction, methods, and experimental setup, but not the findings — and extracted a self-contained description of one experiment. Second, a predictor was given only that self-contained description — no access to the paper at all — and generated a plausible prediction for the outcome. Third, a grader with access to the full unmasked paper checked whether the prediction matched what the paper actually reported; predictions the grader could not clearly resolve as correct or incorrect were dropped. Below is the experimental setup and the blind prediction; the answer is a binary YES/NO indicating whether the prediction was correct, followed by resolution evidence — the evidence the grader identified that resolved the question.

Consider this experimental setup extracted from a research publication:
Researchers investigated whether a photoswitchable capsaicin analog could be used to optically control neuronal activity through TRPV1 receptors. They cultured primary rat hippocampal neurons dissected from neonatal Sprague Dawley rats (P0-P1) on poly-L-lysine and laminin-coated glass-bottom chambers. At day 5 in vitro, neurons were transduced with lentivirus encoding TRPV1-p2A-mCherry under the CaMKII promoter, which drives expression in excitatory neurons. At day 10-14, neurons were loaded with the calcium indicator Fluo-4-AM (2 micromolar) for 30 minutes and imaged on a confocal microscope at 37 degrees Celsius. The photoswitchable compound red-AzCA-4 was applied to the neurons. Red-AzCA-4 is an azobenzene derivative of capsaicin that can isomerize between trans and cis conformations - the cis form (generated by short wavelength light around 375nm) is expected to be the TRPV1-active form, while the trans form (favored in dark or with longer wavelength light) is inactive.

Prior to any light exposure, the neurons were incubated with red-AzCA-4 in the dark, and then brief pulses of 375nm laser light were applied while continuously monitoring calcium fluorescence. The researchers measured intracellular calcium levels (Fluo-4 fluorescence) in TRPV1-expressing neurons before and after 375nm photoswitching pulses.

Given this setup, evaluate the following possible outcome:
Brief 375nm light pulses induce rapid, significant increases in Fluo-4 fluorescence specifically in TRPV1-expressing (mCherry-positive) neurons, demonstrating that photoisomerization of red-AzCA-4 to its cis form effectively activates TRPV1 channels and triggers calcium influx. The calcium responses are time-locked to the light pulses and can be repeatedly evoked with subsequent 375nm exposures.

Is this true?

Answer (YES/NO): NO